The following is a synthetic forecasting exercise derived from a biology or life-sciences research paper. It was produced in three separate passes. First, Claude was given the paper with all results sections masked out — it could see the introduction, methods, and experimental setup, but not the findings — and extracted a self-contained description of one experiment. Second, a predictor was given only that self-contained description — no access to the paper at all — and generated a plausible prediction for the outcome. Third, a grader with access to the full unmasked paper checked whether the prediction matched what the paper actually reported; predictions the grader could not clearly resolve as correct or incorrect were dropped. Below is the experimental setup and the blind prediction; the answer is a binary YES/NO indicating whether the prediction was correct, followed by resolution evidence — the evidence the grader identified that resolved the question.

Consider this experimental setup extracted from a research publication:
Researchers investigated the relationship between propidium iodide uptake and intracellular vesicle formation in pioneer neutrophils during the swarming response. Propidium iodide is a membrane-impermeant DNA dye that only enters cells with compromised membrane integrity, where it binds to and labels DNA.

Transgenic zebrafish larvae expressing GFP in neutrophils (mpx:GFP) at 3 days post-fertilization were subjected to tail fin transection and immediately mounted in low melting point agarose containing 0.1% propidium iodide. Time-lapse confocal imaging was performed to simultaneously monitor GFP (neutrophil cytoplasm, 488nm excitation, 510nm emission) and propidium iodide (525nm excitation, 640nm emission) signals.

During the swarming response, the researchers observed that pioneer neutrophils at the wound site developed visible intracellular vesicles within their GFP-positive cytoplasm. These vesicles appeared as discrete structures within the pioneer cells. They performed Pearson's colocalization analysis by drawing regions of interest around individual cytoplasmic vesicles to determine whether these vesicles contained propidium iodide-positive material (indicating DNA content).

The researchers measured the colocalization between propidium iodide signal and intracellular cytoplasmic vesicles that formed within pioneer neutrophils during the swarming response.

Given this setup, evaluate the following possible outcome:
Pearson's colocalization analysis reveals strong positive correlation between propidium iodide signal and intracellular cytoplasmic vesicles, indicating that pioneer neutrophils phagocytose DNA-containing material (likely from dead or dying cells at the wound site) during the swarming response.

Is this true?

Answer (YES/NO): NO